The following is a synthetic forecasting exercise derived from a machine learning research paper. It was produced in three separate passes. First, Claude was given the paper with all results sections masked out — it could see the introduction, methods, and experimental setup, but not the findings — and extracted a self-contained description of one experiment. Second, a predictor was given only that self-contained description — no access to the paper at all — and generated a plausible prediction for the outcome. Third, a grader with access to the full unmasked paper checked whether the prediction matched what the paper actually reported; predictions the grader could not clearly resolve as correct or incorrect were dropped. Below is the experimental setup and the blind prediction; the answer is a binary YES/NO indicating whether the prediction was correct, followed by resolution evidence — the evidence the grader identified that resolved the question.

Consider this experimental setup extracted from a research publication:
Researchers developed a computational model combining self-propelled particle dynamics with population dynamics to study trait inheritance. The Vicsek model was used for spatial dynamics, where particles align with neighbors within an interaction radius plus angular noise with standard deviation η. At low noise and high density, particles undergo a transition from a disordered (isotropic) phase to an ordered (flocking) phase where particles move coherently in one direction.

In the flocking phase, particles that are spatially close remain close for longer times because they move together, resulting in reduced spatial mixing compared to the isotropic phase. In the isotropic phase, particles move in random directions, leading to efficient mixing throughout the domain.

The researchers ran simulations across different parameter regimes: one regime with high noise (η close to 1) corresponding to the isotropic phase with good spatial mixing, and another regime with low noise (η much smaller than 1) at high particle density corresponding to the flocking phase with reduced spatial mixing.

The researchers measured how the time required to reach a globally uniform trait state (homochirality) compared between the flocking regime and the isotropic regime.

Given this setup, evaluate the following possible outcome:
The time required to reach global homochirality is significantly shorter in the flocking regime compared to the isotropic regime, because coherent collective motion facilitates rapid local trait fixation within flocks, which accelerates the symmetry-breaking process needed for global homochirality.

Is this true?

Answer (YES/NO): NO